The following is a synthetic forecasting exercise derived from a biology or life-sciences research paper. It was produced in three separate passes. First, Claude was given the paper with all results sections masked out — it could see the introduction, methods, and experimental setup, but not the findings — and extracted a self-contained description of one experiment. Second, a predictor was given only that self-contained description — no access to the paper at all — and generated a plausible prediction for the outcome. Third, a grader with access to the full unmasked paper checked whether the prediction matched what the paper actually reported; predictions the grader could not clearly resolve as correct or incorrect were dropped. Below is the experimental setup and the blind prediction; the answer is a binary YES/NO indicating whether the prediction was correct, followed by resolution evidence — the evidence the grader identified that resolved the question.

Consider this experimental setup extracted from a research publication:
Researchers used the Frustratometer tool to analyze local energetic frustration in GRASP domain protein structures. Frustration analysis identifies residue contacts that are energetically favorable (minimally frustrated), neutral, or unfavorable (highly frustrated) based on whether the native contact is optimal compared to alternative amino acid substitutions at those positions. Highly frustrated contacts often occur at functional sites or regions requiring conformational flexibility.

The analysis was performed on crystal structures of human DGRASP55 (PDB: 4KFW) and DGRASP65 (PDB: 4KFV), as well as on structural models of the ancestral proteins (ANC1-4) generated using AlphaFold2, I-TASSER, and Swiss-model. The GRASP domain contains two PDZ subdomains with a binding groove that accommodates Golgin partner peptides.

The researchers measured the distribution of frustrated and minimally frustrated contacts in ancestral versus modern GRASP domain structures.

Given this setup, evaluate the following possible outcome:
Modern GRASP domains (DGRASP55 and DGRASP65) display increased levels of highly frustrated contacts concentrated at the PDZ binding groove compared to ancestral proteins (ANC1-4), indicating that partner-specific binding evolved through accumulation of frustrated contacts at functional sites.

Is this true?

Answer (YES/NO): NO